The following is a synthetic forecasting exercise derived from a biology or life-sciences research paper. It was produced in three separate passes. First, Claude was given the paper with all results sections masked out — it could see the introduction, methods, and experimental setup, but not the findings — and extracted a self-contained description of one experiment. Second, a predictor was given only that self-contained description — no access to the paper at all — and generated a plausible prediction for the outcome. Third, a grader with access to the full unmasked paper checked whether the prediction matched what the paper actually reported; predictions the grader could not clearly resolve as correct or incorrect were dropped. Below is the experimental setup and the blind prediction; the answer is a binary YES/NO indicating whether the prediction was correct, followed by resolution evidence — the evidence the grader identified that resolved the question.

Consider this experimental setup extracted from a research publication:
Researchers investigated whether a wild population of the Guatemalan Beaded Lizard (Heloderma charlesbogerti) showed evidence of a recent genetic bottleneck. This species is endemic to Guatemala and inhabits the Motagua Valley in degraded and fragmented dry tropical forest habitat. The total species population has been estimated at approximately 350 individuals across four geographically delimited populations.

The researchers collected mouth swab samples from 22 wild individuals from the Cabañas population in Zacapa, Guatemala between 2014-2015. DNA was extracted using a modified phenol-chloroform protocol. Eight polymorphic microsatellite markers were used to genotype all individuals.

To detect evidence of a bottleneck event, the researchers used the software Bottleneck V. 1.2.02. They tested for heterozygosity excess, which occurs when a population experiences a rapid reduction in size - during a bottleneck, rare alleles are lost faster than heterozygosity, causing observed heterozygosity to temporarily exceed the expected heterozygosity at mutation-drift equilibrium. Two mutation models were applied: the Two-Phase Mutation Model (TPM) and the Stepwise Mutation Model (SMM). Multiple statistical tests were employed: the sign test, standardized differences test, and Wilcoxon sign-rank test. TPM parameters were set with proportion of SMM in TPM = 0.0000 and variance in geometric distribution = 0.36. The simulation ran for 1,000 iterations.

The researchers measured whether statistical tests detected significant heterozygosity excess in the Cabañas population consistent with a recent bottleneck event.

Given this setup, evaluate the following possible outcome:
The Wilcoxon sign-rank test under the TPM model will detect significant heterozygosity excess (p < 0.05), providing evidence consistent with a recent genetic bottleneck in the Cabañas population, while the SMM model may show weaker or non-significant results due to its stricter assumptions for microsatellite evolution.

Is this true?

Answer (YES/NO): YES